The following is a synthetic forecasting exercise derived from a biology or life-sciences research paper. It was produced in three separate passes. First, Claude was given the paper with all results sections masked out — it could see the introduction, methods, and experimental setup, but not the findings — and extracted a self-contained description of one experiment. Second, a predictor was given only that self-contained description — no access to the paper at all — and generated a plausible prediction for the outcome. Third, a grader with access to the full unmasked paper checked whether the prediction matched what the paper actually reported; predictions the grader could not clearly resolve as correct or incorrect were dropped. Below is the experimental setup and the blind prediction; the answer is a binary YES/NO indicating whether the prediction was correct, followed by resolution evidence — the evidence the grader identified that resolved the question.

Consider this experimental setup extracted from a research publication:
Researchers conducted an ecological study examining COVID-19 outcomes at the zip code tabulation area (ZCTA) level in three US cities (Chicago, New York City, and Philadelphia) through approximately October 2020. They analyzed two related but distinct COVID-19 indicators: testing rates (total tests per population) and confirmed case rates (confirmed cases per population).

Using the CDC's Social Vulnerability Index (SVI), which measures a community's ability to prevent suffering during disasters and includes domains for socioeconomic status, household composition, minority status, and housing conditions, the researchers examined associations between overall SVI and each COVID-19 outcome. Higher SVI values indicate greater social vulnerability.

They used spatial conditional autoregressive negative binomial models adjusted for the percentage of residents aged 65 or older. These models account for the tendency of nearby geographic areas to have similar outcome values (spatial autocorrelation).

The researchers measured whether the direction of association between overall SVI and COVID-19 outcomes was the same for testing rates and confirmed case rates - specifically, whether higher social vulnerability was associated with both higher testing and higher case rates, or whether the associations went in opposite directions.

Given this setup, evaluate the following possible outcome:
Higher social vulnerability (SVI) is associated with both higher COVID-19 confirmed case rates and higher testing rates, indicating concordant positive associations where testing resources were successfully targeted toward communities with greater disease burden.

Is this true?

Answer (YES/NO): NO